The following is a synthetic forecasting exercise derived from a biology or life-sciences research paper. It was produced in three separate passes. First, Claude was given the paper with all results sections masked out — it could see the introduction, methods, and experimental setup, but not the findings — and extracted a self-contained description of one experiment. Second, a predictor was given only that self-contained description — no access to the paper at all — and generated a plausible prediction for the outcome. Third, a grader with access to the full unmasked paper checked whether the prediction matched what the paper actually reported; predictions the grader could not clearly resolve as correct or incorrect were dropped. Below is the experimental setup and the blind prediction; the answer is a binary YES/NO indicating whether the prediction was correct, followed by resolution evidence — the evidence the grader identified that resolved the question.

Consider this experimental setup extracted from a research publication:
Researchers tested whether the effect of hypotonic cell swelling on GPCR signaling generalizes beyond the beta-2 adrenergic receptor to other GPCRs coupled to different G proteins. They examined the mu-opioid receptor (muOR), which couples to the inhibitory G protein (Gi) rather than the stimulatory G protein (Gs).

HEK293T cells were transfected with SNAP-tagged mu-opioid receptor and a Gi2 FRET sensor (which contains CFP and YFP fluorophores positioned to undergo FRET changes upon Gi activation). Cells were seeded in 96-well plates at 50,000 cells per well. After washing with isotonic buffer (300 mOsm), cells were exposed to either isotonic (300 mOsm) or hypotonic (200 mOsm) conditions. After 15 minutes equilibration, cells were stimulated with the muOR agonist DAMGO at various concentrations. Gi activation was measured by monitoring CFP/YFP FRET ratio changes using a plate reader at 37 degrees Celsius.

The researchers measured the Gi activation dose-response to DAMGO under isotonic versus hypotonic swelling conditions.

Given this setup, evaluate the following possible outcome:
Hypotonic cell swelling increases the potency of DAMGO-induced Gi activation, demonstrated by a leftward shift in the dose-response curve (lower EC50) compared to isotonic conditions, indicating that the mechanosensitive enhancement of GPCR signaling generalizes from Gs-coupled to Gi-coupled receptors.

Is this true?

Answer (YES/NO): YES